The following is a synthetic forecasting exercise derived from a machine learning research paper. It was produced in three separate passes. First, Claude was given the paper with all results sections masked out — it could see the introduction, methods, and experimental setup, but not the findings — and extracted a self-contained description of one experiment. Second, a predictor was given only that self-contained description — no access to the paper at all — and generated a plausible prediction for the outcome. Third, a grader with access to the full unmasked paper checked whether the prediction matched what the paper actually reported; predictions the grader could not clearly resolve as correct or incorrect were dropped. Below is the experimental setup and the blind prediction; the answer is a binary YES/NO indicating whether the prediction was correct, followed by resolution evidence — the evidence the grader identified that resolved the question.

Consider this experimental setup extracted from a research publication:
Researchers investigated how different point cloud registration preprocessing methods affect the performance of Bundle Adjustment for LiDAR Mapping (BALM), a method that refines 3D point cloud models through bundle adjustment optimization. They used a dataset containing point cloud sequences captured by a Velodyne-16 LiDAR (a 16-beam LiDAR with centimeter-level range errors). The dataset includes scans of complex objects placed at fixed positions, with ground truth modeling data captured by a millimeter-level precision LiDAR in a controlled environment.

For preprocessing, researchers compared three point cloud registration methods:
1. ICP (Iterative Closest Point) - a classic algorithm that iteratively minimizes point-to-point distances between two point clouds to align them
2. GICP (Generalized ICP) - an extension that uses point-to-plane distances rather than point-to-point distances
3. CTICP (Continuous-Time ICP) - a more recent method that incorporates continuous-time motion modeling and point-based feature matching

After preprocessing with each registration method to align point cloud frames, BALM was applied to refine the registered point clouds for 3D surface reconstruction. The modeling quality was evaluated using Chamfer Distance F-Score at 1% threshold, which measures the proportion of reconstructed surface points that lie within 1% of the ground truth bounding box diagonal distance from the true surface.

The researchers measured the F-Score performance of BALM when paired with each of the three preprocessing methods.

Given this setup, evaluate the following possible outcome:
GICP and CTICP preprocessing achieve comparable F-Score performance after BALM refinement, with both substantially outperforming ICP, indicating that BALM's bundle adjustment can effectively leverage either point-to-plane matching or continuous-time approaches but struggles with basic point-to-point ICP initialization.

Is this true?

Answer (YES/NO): NO